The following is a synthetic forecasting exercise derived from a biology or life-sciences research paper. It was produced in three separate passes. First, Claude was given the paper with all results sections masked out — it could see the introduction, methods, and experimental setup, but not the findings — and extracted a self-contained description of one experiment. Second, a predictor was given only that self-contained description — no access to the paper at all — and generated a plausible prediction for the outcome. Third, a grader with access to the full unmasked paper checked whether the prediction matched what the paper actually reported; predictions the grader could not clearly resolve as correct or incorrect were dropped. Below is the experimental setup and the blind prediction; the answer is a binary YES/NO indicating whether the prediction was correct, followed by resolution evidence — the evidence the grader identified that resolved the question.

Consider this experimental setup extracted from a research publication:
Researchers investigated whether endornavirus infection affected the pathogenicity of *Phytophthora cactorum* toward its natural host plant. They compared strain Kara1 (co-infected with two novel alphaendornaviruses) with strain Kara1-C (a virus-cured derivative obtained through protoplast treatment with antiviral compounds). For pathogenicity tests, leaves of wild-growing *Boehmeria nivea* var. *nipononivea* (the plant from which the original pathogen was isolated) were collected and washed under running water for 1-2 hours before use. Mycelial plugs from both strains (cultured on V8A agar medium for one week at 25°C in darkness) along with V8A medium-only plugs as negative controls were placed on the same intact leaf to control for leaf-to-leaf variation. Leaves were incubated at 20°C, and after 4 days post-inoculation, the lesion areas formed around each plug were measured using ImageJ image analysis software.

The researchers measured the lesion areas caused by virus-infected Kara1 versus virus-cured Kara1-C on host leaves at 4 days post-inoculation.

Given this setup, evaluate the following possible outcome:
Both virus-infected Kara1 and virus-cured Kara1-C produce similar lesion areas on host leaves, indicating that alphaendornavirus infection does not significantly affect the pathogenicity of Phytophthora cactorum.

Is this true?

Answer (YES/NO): NO